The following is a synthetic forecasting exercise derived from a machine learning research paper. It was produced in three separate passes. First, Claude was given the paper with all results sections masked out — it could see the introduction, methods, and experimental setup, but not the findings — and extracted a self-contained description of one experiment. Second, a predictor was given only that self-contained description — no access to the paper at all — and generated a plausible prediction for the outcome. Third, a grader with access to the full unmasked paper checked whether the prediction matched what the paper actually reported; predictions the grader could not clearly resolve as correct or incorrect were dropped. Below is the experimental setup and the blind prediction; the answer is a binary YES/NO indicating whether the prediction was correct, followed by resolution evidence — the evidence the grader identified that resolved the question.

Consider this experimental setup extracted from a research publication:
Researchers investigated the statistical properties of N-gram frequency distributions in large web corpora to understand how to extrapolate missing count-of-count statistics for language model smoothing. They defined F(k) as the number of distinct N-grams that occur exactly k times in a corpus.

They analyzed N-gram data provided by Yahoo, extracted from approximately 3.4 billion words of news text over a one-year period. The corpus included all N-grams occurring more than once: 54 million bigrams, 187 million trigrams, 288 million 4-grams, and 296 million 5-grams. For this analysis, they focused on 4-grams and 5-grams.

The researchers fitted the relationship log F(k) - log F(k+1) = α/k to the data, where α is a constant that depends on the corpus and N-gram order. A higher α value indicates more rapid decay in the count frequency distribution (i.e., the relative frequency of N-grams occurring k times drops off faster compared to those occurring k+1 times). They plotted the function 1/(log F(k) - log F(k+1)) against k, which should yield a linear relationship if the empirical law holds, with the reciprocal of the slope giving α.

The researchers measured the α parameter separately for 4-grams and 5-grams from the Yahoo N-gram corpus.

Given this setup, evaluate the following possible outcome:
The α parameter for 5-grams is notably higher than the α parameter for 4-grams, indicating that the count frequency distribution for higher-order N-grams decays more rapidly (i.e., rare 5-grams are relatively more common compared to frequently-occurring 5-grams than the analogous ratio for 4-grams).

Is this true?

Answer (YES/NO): YES